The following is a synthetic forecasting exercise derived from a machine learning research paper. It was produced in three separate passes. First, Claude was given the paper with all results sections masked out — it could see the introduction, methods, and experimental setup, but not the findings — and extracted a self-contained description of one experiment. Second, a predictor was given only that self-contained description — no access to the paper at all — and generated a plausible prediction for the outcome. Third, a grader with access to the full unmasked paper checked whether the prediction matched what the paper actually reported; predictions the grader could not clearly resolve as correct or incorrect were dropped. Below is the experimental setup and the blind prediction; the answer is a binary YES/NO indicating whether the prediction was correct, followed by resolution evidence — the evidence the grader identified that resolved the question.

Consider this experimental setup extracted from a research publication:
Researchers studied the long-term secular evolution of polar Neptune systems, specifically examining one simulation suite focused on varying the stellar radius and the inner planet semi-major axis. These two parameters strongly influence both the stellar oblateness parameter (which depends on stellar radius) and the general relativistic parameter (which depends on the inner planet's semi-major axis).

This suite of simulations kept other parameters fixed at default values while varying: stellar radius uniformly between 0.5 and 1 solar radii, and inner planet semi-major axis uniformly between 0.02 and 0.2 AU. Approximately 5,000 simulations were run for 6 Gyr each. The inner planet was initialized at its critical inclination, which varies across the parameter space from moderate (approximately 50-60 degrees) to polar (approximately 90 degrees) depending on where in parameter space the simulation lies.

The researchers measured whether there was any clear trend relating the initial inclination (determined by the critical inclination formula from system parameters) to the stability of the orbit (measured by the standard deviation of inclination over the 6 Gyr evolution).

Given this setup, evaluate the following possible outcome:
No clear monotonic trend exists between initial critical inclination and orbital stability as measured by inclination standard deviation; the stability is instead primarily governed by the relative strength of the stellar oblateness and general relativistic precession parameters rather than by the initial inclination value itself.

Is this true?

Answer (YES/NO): NO